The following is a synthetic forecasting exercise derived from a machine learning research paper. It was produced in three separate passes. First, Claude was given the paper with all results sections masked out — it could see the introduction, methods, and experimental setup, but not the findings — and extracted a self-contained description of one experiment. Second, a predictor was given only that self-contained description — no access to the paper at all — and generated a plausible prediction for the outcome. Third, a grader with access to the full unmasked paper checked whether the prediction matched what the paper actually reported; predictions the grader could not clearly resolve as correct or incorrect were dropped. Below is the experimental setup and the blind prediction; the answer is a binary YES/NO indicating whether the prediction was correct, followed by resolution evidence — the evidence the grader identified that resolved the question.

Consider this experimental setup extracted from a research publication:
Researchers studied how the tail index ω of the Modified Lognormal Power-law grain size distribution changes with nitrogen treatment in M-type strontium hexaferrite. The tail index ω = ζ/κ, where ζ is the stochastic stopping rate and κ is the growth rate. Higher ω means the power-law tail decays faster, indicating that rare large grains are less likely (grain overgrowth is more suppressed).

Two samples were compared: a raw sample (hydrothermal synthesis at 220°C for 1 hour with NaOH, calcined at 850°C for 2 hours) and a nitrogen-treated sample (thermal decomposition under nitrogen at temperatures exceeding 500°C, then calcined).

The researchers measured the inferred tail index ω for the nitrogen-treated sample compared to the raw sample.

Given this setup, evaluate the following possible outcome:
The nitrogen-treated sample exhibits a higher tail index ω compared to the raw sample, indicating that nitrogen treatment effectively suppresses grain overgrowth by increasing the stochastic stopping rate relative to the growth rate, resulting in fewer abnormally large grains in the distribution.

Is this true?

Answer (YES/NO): YES